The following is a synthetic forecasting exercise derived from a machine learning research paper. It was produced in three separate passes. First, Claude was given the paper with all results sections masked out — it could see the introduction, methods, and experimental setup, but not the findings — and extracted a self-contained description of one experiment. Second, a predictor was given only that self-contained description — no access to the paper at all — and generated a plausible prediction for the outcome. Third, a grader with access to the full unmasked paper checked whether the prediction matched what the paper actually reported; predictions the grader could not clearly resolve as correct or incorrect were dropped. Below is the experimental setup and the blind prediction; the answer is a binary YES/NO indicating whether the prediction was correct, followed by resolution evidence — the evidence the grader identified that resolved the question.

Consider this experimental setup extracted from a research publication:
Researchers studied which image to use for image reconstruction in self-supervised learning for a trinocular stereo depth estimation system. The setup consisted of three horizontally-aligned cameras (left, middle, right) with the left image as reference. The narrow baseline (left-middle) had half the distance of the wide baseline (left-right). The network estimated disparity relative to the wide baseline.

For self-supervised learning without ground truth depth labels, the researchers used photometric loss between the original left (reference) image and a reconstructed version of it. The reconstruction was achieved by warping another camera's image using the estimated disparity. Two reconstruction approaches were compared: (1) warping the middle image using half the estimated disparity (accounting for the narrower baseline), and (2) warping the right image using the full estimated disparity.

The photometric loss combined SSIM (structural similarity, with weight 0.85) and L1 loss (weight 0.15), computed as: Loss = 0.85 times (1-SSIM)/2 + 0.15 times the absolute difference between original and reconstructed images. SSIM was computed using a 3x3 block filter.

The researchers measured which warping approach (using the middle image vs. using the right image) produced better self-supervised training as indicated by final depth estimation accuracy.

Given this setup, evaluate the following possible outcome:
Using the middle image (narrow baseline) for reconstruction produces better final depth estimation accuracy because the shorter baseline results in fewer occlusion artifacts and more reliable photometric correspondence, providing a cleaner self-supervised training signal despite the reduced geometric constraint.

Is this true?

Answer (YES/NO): NO